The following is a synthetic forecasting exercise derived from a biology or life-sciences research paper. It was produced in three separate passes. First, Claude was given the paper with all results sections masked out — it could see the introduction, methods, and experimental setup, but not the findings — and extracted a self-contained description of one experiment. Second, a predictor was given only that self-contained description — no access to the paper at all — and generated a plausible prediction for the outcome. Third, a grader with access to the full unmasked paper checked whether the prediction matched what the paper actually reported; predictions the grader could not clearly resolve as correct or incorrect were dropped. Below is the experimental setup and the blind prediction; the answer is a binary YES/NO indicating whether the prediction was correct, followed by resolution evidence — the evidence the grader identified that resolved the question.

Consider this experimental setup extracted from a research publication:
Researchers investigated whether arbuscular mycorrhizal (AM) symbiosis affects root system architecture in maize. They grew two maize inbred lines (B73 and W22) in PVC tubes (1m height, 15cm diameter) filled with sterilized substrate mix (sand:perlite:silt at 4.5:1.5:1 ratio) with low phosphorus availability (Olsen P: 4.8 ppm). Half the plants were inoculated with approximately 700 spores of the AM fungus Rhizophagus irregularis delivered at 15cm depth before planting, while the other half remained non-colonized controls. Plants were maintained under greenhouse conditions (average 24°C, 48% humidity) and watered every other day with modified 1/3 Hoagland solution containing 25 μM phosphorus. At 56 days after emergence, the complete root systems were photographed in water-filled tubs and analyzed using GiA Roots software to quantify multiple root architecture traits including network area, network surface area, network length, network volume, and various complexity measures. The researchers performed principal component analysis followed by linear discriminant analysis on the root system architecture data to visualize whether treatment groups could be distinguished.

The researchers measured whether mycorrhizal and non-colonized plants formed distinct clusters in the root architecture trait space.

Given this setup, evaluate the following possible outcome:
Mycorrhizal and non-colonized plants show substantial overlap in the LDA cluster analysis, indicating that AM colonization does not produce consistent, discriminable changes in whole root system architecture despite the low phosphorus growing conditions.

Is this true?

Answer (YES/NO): NO